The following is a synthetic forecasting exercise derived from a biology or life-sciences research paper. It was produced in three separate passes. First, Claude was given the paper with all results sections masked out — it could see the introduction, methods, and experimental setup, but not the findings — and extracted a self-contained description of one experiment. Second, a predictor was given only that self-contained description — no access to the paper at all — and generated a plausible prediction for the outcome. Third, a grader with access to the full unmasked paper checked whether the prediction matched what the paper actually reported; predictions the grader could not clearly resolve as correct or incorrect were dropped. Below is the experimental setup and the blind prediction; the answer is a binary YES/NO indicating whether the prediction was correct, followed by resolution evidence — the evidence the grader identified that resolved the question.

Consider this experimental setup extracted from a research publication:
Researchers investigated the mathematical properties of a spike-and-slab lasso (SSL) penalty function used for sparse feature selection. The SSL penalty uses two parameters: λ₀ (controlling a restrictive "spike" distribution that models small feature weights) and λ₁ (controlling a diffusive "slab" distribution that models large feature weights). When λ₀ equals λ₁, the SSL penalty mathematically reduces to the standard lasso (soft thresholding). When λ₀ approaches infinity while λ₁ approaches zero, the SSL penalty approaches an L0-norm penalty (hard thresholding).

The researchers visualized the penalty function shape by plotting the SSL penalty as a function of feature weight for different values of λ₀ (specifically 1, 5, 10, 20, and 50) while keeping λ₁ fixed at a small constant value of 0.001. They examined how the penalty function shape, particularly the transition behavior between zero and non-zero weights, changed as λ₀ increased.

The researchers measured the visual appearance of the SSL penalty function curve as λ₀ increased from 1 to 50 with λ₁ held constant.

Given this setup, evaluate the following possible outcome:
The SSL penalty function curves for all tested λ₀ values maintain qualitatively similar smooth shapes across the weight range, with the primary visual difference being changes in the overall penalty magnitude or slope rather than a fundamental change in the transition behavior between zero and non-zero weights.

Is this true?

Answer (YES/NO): NO